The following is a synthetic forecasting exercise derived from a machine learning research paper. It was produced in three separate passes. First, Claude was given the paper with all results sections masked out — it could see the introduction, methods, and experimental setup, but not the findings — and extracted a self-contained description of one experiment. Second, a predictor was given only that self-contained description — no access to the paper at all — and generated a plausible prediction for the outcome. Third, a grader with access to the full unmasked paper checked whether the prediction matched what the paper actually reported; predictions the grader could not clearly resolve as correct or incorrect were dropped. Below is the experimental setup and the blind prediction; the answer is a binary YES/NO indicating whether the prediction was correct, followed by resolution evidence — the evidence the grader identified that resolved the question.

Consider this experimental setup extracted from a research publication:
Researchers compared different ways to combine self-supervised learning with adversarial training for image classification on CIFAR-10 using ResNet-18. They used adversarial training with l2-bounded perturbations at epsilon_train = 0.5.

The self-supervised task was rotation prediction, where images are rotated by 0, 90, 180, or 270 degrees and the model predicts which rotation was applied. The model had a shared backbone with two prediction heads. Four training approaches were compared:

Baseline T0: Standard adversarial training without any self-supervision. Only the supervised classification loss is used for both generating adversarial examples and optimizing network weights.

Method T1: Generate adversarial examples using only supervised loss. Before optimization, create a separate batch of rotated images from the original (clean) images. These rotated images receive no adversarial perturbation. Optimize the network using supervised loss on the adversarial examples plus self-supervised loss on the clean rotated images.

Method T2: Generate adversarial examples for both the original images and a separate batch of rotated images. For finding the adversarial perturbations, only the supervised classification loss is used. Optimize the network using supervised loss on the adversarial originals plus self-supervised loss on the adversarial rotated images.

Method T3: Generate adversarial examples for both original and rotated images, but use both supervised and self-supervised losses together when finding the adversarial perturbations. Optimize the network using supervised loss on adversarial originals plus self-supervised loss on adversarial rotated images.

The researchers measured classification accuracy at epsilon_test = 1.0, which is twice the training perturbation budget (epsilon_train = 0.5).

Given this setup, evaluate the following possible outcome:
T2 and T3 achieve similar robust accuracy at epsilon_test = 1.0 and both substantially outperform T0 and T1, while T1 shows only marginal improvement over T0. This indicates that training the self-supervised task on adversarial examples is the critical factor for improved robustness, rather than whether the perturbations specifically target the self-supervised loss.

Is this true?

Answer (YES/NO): NO